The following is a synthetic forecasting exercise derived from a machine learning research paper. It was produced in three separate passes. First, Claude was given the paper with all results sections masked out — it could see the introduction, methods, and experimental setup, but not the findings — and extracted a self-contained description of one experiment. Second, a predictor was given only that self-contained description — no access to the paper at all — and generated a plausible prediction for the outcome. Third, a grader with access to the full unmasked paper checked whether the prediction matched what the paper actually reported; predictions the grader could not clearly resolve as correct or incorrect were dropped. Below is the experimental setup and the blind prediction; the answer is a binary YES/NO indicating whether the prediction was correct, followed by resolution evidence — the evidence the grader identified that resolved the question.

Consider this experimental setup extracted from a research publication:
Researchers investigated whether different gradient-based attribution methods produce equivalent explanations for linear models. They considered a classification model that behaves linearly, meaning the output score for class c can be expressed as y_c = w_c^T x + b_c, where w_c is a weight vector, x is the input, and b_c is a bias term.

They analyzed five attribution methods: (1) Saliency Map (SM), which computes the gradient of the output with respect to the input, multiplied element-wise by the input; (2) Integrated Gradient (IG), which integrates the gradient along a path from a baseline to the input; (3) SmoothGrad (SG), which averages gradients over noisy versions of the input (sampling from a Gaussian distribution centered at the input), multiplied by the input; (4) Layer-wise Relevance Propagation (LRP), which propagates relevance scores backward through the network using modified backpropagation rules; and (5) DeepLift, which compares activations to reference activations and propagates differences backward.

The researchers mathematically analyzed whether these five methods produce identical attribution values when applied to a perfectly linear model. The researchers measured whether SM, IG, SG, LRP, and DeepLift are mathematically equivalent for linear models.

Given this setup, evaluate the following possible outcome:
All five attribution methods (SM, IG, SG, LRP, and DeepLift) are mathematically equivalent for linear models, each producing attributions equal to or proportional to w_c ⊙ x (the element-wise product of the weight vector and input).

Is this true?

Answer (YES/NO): YES